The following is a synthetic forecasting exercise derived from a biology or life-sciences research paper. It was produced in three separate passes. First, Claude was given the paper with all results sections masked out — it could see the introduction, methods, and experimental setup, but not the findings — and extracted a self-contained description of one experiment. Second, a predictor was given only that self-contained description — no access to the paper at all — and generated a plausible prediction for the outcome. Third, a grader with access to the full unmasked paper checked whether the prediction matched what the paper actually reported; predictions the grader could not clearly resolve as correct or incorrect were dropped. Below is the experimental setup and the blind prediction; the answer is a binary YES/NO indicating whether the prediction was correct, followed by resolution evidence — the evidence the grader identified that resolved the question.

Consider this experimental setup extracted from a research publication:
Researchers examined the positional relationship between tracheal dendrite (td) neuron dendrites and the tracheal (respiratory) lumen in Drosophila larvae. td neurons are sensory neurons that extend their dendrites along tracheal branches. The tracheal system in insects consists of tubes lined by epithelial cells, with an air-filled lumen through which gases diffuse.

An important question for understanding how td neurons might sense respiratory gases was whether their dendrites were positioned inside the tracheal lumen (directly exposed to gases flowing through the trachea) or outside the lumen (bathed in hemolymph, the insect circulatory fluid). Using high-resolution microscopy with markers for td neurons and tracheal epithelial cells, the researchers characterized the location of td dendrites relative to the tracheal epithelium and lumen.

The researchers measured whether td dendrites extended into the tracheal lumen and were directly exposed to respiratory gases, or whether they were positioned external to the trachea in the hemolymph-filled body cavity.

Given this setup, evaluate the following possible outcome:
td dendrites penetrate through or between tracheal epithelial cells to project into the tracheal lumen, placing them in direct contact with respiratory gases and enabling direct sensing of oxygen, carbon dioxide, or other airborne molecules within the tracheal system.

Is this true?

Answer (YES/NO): NO